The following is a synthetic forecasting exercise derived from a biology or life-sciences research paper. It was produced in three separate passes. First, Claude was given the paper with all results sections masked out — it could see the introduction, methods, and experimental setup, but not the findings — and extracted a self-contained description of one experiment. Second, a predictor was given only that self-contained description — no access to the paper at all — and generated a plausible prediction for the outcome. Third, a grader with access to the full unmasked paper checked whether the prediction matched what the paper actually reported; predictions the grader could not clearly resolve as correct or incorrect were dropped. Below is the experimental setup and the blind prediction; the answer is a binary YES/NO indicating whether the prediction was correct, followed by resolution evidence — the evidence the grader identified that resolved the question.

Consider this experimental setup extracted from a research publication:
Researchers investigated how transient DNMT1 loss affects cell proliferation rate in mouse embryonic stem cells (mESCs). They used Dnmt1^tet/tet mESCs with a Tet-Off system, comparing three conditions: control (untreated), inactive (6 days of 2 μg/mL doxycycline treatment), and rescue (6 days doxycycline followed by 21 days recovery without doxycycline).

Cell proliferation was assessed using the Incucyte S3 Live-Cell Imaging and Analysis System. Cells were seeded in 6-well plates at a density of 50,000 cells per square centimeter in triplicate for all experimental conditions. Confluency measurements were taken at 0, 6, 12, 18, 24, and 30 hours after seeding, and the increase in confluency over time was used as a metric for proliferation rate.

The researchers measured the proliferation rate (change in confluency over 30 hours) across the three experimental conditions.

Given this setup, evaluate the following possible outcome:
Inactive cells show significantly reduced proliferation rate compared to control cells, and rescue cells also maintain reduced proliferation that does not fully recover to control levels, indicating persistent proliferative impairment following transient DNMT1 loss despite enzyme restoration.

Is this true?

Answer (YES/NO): YES